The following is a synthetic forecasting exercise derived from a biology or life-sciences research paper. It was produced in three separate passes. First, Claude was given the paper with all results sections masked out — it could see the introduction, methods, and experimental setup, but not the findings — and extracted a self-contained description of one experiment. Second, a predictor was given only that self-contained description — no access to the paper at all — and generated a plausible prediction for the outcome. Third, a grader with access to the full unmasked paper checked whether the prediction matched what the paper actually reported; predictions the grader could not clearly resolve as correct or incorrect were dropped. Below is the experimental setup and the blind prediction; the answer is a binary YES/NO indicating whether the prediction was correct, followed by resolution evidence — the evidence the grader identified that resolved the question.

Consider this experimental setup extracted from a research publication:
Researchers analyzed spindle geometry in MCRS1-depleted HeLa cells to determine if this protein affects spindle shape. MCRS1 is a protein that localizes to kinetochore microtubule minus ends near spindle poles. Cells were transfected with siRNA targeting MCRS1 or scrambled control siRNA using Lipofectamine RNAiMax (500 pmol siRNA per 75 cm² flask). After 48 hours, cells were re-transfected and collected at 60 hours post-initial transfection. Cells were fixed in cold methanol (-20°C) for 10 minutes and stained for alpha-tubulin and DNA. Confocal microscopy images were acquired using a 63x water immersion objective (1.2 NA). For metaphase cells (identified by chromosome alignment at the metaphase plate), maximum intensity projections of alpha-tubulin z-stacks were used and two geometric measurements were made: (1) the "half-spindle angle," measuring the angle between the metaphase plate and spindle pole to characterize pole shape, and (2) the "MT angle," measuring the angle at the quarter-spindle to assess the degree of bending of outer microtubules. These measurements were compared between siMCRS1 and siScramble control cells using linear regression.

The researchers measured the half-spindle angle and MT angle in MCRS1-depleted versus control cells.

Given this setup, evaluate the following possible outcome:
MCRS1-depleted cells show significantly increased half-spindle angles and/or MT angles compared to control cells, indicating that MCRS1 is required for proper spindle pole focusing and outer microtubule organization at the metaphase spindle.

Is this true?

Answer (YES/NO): NO